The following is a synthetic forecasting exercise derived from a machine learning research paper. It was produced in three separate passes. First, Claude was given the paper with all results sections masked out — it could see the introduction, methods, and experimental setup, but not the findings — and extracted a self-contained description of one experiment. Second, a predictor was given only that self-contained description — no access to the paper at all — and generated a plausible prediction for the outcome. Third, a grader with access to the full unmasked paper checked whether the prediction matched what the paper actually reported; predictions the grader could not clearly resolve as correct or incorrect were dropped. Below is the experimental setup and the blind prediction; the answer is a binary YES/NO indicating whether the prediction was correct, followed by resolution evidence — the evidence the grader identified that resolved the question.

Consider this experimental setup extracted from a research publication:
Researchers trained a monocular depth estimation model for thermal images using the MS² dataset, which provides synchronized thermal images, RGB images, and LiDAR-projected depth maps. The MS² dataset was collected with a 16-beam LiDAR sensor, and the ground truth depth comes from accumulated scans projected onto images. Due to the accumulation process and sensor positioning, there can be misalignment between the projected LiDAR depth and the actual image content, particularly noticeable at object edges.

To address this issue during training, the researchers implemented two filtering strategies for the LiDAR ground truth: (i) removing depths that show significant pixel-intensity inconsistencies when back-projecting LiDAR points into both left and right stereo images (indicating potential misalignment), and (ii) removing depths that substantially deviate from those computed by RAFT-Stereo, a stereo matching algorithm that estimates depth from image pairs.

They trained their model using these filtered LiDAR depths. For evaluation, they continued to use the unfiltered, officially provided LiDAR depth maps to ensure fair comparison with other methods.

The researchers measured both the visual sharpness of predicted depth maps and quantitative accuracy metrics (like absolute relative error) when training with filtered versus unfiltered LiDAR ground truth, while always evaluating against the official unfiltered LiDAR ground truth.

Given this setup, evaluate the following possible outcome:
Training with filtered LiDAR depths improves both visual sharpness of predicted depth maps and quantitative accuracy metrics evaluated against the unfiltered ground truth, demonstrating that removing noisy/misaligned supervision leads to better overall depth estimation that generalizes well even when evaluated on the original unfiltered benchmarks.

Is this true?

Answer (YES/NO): NO